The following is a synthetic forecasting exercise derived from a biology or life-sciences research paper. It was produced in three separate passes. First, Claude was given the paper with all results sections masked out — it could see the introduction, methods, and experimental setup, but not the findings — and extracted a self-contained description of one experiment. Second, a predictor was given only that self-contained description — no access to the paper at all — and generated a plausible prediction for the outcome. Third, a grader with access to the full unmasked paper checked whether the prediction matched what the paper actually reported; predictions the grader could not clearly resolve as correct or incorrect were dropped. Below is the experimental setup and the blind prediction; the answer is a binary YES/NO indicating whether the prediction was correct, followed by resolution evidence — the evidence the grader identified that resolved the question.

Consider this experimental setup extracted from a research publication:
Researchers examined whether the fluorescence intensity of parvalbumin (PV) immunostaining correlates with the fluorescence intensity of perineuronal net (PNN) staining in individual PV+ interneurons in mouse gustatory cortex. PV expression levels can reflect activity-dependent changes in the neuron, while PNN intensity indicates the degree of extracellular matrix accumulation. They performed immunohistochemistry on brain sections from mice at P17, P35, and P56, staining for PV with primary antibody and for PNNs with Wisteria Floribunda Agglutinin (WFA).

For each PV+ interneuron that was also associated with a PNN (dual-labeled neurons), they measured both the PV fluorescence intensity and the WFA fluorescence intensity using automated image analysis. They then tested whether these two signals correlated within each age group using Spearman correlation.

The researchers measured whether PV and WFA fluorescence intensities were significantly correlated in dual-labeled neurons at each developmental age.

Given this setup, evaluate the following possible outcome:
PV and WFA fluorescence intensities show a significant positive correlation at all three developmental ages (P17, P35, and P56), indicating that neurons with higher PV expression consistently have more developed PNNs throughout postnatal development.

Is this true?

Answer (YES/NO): YES